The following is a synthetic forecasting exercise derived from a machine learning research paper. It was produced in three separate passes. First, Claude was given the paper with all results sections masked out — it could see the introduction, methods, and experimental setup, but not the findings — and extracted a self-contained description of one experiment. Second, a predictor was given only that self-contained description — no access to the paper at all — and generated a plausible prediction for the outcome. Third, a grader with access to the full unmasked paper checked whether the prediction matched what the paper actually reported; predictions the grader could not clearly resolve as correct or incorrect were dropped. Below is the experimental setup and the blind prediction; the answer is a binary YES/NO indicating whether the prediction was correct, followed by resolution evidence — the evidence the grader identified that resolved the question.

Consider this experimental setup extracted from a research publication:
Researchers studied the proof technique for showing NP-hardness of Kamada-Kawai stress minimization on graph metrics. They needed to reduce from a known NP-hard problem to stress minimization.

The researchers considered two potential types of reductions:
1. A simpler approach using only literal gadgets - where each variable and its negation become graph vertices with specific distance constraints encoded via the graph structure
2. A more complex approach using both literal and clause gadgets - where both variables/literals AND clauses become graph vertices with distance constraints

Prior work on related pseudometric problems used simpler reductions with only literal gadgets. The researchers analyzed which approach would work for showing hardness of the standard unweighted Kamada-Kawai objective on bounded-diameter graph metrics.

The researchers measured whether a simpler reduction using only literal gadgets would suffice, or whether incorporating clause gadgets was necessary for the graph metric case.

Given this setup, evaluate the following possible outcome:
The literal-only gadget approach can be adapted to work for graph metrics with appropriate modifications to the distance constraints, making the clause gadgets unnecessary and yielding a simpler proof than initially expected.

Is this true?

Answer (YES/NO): NO